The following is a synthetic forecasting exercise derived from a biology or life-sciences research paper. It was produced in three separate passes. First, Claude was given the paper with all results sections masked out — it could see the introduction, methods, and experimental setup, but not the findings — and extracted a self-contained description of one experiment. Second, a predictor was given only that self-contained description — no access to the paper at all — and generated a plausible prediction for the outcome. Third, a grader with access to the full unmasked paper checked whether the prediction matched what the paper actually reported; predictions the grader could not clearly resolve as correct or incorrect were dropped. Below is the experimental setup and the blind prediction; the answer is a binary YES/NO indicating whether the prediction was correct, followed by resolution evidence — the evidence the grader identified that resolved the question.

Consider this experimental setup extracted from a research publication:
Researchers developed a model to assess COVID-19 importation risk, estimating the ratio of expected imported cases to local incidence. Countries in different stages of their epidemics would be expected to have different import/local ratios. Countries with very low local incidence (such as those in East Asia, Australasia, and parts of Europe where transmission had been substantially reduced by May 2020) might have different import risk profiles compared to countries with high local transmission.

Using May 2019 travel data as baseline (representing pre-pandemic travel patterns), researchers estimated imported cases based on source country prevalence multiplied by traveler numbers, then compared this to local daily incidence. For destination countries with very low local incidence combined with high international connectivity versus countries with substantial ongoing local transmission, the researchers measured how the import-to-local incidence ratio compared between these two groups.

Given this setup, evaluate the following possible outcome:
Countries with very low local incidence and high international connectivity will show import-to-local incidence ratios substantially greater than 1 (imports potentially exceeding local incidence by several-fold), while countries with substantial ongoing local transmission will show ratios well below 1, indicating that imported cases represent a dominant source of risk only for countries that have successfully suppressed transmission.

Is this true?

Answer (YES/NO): NO